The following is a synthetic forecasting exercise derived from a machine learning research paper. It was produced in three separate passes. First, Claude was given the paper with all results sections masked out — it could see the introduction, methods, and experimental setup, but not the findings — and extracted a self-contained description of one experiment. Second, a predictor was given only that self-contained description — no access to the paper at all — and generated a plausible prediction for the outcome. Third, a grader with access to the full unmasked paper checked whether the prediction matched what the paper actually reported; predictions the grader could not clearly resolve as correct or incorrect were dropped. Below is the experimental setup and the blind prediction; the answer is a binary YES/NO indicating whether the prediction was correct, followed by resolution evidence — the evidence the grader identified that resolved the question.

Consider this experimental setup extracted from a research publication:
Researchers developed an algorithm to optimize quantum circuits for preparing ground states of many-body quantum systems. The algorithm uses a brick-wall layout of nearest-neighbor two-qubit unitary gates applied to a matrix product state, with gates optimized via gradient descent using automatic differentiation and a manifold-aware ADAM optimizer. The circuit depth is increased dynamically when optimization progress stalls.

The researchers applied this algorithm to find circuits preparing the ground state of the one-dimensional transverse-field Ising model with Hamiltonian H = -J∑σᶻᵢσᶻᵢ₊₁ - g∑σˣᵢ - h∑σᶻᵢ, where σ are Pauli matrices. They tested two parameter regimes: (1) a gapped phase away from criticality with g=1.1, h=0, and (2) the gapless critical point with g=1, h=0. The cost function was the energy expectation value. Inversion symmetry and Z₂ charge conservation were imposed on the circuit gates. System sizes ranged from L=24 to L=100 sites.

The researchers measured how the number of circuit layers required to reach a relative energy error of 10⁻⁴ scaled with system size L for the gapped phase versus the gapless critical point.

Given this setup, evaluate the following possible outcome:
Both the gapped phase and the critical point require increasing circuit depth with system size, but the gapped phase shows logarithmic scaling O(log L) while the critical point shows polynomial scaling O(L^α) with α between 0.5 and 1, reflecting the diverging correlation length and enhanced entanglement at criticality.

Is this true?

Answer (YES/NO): NO